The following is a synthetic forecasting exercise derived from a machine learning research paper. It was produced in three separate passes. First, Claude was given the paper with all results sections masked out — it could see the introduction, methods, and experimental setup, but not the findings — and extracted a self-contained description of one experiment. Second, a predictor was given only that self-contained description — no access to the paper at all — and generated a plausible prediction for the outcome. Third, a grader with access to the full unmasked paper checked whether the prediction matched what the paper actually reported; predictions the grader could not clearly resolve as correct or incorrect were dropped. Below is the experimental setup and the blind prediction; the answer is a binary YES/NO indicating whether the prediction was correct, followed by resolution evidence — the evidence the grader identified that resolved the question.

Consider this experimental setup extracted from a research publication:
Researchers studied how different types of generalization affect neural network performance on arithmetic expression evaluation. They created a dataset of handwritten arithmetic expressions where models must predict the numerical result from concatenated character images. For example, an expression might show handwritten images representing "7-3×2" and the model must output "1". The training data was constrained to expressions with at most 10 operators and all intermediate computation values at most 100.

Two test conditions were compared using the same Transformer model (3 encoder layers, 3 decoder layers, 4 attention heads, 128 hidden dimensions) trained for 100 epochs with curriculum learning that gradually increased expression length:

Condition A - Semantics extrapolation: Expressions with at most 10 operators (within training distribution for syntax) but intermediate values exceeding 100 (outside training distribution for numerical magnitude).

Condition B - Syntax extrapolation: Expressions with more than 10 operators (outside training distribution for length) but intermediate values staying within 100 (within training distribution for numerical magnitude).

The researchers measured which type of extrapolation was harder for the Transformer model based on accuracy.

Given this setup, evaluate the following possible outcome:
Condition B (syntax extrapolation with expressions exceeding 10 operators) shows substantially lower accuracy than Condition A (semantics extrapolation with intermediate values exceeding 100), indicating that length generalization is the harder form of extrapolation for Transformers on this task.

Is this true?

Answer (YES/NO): NO